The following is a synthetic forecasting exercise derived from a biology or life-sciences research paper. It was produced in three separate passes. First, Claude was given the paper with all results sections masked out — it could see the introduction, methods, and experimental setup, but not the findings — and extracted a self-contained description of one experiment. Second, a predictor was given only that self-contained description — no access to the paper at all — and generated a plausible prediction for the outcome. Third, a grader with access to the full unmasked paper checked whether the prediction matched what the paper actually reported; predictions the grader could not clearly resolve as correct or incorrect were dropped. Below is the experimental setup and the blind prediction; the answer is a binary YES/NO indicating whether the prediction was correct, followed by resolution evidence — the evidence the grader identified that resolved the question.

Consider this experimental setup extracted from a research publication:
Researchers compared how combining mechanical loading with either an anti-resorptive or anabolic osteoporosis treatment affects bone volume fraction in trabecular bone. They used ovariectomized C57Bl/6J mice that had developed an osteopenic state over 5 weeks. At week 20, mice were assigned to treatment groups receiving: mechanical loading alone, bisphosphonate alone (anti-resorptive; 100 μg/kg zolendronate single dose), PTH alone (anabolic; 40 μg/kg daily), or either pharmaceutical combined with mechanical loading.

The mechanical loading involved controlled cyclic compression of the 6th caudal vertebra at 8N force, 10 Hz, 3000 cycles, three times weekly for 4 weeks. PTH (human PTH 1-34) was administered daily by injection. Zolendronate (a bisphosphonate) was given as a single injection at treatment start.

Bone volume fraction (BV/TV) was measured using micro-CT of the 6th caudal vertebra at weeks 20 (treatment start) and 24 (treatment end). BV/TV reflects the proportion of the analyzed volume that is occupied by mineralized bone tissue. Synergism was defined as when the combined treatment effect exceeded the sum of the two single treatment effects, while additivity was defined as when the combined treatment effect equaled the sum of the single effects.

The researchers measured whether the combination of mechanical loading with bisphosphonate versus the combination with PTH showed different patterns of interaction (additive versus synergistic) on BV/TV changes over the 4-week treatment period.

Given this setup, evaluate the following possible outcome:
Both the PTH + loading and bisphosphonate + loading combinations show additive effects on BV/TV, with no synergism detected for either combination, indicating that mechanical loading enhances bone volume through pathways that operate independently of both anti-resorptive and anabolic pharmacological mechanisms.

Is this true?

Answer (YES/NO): NO